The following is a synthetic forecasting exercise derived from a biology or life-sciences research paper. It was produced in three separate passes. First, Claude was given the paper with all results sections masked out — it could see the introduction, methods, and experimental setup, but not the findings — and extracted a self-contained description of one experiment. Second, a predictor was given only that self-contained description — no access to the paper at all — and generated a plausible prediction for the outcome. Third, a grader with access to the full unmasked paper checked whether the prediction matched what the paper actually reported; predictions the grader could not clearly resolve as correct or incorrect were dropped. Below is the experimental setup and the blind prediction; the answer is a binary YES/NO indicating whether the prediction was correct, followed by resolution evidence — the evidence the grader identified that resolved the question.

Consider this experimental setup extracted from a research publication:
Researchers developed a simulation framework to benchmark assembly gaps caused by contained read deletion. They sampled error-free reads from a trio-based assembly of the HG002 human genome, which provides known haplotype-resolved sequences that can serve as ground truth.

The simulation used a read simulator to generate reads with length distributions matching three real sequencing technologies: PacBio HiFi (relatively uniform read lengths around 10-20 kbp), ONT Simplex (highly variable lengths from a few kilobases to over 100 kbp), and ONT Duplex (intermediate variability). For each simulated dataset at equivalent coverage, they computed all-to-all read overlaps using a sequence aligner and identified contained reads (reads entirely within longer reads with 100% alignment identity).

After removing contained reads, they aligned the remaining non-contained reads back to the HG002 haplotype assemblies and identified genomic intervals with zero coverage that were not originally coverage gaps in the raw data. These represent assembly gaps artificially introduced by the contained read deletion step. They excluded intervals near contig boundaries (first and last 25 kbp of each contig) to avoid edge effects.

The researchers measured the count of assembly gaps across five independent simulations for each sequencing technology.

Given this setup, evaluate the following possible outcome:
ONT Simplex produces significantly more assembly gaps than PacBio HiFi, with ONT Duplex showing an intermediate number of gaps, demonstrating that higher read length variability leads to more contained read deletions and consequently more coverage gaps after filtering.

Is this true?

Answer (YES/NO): YES